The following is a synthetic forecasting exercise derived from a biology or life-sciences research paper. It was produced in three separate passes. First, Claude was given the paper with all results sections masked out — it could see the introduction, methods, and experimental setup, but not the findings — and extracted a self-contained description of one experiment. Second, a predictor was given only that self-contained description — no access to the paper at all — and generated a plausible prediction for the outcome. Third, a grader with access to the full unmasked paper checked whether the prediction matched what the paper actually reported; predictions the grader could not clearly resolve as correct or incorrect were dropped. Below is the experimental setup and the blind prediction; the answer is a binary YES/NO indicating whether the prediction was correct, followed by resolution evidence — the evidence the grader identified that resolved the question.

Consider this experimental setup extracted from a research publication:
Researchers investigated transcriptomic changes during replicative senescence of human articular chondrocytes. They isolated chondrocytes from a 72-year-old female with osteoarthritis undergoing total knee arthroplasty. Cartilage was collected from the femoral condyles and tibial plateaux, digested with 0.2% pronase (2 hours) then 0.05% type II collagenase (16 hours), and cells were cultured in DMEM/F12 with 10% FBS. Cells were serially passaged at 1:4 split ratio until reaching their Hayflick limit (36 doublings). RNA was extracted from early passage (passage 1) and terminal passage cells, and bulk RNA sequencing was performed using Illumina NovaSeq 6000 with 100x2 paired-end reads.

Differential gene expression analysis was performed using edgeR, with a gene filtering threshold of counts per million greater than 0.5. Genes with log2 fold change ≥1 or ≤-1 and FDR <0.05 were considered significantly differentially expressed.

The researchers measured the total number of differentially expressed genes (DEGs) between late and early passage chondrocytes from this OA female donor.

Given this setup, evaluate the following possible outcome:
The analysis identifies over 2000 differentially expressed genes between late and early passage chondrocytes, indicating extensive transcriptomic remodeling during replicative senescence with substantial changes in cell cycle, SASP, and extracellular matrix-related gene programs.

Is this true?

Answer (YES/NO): YES